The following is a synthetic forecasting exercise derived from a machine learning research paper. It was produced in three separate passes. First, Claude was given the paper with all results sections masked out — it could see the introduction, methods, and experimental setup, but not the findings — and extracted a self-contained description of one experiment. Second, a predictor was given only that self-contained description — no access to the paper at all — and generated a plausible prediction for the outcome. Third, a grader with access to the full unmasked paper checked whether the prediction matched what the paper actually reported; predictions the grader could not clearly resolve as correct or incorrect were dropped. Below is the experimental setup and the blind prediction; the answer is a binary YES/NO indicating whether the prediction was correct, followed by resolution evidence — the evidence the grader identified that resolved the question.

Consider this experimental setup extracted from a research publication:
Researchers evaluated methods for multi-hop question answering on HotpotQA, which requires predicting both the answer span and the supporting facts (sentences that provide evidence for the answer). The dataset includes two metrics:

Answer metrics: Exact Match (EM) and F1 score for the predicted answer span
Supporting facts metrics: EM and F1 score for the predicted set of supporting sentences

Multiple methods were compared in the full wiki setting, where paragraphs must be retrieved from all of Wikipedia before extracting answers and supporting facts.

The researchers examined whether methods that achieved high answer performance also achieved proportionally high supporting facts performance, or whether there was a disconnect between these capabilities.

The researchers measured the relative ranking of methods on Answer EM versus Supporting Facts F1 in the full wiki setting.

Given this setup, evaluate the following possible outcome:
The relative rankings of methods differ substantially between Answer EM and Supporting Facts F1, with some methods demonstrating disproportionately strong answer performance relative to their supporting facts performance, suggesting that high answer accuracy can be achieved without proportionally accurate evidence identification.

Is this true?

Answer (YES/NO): NO